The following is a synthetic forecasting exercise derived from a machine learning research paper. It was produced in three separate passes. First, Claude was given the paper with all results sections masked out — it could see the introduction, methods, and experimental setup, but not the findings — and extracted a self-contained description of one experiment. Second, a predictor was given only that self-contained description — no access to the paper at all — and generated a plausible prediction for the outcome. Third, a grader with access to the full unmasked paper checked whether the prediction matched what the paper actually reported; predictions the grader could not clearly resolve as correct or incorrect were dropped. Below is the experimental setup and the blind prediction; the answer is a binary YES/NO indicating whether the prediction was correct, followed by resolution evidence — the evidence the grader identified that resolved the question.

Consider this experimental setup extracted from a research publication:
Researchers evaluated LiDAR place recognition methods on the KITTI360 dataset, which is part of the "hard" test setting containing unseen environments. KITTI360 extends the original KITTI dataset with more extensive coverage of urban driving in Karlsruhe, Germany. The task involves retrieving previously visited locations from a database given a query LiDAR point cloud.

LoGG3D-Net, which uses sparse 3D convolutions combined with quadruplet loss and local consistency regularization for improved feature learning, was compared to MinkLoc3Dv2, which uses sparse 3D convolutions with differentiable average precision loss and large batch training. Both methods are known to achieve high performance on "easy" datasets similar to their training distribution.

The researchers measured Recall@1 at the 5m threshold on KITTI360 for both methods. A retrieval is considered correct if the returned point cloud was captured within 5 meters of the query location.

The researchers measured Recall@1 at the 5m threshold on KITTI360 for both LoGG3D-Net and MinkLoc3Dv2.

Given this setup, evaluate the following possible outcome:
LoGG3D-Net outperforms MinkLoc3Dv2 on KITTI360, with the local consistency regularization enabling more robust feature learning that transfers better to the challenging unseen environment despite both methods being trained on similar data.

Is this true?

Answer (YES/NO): YES